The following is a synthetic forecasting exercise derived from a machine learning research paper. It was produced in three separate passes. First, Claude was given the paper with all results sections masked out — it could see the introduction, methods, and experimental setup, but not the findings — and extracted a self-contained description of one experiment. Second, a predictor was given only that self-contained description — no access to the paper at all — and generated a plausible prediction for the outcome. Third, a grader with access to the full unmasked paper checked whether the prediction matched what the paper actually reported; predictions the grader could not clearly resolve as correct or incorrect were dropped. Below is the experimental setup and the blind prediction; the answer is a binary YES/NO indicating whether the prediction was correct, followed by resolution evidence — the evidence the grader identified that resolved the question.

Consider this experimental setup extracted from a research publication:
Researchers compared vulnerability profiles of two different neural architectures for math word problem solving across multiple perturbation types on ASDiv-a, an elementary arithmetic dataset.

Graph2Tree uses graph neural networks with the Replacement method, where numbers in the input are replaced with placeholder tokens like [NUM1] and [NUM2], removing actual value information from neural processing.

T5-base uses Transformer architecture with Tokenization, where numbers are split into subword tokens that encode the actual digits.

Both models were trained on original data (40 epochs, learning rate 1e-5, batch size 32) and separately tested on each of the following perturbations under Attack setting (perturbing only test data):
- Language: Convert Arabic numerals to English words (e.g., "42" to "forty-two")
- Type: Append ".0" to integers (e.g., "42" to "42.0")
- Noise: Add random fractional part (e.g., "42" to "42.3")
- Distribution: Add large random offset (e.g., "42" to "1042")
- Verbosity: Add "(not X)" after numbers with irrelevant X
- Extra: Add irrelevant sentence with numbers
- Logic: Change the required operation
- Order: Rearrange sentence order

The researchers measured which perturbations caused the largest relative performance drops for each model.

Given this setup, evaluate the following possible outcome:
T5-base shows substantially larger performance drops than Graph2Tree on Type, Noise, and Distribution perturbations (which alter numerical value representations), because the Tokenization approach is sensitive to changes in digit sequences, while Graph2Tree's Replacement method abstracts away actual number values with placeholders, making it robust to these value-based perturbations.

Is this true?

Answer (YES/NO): YES